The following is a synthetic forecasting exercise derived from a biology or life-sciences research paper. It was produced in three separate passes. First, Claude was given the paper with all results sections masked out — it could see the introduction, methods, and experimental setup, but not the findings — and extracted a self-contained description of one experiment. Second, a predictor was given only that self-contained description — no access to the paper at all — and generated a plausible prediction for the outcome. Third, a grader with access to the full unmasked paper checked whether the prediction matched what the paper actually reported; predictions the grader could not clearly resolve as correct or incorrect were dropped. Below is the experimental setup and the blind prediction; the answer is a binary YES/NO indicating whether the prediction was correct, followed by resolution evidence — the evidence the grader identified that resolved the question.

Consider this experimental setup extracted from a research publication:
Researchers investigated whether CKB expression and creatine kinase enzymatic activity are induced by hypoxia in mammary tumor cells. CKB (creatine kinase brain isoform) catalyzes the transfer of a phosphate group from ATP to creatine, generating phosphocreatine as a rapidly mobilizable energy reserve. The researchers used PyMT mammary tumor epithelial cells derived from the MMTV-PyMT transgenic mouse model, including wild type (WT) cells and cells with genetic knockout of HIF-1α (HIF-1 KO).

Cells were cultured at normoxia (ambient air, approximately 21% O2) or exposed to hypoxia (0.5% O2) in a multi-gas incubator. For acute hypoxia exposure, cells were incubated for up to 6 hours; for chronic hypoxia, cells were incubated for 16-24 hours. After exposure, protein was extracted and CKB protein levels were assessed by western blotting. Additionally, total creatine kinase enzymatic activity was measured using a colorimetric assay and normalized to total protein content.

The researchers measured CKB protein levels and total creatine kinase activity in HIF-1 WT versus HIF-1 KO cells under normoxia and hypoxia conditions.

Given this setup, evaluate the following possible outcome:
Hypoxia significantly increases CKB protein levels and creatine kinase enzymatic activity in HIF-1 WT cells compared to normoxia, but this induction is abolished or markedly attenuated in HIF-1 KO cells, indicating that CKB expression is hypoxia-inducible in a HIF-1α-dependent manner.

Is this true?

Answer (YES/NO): NO